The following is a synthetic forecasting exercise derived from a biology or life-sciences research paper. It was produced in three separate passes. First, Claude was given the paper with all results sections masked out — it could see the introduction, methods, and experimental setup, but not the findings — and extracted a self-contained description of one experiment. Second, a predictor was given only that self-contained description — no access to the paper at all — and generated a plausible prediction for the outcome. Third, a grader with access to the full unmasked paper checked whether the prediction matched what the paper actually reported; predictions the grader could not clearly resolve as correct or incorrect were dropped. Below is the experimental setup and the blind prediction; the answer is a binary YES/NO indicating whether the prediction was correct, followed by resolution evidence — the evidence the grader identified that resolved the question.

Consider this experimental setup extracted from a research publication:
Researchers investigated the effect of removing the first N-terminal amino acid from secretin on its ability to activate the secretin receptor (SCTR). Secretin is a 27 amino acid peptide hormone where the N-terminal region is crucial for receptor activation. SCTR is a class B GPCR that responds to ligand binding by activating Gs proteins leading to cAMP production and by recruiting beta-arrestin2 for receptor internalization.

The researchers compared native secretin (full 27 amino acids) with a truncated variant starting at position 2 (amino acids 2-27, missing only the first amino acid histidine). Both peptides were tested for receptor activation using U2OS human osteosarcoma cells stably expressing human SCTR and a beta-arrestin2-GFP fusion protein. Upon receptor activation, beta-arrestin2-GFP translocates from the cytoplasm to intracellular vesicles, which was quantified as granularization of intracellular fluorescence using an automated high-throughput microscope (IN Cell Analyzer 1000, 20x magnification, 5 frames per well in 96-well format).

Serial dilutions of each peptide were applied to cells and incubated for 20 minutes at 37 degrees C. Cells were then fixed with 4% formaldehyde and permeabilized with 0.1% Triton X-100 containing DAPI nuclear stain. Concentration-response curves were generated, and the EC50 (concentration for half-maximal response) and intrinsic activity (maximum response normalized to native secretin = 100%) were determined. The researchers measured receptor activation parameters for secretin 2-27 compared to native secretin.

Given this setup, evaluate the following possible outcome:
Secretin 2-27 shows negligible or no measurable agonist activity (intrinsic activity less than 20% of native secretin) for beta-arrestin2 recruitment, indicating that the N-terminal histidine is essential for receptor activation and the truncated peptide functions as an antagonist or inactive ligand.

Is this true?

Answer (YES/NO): YES